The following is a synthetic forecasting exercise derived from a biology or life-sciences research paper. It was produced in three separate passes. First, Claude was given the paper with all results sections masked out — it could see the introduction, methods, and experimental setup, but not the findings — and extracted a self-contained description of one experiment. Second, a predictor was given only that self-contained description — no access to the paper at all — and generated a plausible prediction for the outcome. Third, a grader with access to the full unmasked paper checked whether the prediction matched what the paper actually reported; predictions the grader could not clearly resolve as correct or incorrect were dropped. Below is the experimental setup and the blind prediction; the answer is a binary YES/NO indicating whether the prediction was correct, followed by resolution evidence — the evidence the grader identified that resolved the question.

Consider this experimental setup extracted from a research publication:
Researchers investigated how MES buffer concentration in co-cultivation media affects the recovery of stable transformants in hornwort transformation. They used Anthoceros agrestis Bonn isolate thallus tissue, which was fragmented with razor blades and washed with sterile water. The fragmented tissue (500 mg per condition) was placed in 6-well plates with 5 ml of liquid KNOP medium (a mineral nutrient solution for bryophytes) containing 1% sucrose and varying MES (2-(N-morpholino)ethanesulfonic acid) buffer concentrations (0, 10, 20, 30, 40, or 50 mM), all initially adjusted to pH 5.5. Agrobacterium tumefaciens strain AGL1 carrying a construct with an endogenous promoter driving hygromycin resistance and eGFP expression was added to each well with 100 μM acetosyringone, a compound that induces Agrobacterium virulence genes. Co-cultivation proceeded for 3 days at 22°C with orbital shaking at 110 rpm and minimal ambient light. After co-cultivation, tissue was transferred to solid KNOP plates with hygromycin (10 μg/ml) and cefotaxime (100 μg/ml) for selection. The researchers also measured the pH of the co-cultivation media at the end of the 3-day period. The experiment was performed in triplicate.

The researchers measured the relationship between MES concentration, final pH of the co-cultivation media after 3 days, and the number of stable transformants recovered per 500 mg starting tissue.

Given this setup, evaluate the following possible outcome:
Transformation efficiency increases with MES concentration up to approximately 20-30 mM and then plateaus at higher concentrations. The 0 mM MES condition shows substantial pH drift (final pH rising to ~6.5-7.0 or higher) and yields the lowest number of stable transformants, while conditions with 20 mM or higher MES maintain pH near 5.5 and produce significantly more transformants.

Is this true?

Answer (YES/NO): NO